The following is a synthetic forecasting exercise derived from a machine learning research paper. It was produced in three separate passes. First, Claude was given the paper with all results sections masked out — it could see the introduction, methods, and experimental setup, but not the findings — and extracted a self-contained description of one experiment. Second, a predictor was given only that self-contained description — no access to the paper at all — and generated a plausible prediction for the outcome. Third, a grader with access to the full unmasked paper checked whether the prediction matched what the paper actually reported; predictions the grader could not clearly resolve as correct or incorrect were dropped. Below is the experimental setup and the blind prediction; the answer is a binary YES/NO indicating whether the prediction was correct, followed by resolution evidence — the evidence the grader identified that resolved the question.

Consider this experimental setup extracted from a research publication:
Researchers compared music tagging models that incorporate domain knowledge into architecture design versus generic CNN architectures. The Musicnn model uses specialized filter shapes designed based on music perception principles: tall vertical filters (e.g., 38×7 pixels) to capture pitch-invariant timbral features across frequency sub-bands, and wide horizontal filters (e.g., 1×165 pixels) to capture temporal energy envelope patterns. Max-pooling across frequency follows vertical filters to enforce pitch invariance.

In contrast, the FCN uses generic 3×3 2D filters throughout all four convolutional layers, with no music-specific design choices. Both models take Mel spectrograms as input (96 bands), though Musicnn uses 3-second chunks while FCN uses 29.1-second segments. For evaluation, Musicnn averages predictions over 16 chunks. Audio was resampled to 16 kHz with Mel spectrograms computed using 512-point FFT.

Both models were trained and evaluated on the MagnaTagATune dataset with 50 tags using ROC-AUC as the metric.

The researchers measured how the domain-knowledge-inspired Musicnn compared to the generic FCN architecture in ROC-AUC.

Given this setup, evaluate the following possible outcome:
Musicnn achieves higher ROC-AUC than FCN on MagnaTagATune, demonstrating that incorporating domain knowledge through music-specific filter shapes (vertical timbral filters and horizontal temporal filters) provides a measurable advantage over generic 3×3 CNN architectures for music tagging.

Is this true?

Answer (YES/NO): YES